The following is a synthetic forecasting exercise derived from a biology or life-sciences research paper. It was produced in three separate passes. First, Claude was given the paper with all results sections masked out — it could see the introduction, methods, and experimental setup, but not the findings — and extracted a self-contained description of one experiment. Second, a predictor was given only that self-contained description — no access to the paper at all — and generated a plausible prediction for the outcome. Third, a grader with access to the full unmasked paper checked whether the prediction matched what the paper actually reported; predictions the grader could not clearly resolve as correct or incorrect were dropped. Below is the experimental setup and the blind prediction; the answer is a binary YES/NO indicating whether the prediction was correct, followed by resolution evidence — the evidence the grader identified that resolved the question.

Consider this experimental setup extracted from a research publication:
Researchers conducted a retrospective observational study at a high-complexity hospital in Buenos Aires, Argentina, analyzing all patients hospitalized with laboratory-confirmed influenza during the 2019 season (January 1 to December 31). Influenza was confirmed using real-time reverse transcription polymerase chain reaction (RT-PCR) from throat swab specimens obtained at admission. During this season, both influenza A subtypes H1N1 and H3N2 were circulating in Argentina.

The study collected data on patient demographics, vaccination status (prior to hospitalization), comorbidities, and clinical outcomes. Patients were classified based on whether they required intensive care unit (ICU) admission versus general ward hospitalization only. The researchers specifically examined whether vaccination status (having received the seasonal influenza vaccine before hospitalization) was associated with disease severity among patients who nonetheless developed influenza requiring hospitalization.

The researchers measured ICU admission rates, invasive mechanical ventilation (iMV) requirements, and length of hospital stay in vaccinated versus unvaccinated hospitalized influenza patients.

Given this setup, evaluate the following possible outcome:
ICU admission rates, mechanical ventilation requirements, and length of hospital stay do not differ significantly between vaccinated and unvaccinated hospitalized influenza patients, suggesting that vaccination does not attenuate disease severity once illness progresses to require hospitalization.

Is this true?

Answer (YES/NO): NO